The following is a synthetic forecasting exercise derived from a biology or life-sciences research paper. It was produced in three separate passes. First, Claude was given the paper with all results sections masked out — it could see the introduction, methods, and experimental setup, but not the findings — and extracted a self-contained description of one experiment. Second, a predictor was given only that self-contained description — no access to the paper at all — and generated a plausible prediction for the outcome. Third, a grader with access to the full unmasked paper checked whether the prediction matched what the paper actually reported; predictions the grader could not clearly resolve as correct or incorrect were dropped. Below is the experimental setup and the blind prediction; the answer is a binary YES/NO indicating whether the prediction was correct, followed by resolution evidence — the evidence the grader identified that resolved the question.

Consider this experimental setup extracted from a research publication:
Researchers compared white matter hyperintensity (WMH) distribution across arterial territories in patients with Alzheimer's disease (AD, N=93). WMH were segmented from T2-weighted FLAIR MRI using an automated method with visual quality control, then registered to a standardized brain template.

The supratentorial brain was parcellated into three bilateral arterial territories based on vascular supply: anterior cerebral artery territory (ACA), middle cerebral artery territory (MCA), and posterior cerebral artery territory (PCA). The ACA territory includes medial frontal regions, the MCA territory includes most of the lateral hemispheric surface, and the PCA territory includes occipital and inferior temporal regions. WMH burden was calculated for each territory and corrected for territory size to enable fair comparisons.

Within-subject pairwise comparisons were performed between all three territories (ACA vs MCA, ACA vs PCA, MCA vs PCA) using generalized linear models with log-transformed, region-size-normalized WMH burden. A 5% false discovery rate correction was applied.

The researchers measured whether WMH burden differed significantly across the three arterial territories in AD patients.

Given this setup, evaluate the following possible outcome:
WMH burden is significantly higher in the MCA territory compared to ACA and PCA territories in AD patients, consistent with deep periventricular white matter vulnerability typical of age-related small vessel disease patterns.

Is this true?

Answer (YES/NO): YES